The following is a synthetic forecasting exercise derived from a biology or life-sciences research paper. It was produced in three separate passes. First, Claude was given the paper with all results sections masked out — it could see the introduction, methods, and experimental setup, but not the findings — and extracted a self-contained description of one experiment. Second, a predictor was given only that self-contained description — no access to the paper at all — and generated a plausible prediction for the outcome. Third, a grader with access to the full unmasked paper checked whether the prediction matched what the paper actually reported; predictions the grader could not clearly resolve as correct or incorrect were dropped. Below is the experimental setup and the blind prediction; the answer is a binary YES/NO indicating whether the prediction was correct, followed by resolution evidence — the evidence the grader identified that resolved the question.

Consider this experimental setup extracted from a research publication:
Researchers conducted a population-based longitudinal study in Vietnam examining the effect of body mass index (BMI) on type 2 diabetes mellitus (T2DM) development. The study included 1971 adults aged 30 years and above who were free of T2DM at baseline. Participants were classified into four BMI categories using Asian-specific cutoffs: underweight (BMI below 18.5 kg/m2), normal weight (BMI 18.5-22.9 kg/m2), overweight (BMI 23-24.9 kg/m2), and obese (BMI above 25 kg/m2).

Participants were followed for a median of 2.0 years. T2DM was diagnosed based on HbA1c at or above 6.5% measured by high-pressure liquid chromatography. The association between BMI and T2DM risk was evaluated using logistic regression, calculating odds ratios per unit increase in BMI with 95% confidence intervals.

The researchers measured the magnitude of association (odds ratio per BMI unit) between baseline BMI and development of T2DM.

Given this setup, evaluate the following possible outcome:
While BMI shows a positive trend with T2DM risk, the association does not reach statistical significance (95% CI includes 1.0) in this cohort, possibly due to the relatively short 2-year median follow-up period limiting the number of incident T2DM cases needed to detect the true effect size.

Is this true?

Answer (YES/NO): NO